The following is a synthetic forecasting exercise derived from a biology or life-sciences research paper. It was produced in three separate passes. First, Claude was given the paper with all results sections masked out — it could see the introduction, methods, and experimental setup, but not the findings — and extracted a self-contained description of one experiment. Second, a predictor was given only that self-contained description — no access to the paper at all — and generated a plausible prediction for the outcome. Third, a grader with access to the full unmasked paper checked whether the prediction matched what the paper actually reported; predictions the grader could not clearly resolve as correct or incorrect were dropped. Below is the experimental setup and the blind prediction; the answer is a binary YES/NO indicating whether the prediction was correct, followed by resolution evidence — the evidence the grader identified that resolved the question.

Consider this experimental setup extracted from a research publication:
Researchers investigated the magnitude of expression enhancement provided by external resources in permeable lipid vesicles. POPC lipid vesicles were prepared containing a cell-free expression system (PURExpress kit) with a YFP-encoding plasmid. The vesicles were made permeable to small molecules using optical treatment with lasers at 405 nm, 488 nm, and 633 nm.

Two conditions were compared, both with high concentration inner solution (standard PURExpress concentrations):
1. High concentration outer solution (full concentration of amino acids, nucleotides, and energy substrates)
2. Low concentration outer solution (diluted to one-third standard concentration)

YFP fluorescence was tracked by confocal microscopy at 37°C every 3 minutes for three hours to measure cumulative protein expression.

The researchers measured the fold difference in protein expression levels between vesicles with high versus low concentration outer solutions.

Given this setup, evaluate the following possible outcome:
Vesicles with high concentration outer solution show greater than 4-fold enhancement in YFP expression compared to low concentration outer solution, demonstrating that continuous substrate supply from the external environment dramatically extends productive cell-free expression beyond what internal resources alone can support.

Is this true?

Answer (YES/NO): YES